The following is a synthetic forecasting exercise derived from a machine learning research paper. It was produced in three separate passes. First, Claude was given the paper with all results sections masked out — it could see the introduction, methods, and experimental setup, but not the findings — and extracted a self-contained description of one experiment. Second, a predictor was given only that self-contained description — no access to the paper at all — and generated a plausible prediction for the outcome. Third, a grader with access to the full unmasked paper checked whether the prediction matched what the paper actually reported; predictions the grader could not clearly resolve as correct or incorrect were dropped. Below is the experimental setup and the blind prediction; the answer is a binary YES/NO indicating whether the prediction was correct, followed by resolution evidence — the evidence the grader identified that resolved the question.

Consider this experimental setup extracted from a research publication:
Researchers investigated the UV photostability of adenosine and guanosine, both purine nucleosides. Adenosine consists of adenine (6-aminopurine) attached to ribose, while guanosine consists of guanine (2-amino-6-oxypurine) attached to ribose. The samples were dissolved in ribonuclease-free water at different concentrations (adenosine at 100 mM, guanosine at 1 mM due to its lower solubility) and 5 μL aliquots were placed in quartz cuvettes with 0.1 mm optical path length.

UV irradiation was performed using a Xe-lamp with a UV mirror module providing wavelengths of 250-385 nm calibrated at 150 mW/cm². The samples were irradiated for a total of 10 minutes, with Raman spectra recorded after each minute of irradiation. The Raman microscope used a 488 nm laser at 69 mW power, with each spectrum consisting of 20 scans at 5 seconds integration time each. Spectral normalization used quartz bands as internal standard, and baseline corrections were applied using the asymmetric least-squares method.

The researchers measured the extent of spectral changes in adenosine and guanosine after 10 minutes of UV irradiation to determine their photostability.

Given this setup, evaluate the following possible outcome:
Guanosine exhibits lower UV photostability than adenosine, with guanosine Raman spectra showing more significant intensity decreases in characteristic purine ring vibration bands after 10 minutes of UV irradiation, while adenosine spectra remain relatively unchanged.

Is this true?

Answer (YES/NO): NO